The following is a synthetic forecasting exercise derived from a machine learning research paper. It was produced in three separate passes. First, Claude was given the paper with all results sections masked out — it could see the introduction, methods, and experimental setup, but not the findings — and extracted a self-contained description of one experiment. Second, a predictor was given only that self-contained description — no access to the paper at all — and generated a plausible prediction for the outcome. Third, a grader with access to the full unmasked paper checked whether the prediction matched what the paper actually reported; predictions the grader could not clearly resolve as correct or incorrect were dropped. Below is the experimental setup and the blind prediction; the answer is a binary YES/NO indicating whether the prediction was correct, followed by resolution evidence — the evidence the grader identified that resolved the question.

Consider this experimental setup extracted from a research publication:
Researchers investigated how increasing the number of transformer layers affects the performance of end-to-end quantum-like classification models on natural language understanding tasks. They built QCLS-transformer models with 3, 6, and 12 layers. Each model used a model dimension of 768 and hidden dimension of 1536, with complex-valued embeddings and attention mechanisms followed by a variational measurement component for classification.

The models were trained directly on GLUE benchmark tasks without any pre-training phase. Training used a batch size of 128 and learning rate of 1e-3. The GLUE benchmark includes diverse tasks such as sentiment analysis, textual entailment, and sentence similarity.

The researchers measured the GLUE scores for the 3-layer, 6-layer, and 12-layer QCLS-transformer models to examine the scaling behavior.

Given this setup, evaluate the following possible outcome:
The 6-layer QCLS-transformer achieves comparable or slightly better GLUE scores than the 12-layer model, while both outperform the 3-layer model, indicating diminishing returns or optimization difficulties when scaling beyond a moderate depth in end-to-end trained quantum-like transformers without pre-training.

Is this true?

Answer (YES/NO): NO